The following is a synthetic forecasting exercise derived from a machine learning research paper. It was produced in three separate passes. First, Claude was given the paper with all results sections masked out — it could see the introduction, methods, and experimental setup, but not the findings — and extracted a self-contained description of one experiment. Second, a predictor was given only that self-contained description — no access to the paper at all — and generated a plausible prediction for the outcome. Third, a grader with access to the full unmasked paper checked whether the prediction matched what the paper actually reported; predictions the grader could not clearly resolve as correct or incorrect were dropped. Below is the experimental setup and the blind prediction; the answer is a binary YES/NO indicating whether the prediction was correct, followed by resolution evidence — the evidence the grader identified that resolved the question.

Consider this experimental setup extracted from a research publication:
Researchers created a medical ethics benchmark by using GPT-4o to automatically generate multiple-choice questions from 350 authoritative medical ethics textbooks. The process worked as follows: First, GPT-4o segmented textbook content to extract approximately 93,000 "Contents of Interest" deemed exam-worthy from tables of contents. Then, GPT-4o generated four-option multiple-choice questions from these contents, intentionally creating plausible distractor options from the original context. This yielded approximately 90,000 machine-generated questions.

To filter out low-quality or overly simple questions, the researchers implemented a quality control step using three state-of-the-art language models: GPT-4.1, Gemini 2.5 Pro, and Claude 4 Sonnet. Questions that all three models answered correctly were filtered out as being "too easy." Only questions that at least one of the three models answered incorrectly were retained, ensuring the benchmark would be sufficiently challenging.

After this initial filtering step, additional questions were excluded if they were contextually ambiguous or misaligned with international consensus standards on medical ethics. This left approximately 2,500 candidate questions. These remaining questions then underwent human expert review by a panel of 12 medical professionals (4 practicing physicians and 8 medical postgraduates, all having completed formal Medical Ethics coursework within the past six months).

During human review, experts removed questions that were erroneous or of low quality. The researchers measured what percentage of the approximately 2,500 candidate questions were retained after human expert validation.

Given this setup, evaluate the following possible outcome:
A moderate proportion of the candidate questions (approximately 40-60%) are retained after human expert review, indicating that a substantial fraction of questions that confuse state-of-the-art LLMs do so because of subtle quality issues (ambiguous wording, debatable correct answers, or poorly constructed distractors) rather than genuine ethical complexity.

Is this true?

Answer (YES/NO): NO